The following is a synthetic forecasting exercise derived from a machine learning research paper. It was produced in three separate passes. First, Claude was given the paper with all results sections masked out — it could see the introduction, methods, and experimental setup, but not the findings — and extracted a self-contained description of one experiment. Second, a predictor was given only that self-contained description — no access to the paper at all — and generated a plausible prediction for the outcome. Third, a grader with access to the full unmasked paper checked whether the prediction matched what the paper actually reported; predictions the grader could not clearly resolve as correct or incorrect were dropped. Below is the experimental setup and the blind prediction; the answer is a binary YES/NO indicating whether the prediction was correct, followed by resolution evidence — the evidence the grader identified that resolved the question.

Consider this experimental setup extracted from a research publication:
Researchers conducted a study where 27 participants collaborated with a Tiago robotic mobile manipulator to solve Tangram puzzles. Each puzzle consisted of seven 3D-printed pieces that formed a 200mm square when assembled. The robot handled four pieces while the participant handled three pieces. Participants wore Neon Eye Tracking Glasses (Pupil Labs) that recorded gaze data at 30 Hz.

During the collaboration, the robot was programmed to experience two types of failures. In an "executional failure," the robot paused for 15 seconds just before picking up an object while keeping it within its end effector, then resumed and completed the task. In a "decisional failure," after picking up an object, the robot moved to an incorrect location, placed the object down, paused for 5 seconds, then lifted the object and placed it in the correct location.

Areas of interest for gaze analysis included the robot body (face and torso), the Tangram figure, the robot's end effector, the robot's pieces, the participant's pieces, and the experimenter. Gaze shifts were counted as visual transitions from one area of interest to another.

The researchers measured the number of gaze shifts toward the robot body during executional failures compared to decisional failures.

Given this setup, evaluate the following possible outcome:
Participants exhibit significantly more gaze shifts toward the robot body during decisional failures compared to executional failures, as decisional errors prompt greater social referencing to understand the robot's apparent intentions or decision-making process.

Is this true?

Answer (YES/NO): NO